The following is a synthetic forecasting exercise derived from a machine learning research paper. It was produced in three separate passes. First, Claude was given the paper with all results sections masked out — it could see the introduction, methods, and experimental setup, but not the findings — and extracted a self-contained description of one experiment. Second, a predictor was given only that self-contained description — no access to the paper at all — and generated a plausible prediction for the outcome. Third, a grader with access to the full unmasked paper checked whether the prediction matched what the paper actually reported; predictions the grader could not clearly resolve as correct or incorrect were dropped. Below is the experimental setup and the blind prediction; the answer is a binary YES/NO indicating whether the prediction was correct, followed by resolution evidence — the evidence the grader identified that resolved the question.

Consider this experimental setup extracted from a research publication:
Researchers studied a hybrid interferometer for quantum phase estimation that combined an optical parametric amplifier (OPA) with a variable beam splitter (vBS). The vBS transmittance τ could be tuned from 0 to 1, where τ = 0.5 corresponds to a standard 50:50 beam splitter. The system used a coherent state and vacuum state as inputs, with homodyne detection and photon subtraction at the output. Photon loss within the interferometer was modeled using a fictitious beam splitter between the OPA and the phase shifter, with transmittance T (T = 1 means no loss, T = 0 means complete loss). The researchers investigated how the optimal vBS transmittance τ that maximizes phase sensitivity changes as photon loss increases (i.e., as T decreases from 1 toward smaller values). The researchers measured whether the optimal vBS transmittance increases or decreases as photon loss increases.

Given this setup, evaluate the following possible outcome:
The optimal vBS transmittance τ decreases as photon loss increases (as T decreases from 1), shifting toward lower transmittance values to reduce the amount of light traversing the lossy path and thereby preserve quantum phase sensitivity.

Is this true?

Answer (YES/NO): NO